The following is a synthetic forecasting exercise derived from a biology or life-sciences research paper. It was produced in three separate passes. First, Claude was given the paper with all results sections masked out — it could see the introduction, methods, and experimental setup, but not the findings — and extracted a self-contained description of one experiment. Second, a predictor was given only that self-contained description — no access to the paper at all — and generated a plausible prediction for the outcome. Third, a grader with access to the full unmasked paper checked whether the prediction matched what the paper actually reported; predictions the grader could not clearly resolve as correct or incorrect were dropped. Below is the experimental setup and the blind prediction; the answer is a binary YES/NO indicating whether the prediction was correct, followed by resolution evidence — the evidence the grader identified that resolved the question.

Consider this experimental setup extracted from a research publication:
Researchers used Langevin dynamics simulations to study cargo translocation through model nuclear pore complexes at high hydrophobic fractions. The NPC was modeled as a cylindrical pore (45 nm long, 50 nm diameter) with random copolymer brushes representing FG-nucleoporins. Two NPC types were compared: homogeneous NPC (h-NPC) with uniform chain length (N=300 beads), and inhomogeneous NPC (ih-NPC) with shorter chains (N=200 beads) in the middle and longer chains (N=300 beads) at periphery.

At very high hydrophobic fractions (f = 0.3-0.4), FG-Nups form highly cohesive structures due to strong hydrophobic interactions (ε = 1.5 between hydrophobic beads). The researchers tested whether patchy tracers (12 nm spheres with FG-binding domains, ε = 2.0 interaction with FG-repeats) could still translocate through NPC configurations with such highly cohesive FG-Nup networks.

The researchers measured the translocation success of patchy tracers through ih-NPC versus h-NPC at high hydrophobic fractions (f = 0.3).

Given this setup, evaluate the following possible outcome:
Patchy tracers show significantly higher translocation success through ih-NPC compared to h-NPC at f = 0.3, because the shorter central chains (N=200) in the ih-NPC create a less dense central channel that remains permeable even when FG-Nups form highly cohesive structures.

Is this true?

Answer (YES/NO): NO